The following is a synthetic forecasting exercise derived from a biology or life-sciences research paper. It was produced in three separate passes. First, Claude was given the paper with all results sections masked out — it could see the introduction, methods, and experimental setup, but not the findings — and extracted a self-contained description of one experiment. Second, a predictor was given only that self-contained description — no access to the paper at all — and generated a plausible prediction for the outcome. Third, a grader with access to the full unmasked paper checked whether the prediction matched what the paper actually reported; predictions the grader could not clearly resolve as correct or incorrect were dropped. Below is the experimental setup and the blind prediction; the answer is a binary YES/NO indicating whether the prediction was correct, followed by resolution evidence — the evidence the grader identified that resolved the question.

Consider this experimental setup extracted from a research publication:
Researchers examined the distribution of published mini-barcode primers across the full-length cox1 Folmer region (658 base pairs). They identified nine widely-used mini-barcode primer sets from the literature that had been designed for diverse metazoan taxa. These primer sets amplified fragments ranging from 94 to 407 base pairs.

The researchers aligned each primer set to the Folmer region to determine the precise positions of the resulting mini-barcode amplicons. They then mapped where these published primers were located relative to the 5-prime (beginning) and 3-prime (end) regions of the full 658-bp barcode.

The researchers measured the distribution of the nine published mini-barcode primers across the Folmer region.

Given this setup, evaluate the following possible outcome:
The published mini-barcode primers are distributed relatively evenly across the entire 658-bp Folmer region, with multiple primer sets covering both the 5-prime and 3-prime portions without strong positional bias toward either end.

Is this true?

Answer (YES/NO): NO